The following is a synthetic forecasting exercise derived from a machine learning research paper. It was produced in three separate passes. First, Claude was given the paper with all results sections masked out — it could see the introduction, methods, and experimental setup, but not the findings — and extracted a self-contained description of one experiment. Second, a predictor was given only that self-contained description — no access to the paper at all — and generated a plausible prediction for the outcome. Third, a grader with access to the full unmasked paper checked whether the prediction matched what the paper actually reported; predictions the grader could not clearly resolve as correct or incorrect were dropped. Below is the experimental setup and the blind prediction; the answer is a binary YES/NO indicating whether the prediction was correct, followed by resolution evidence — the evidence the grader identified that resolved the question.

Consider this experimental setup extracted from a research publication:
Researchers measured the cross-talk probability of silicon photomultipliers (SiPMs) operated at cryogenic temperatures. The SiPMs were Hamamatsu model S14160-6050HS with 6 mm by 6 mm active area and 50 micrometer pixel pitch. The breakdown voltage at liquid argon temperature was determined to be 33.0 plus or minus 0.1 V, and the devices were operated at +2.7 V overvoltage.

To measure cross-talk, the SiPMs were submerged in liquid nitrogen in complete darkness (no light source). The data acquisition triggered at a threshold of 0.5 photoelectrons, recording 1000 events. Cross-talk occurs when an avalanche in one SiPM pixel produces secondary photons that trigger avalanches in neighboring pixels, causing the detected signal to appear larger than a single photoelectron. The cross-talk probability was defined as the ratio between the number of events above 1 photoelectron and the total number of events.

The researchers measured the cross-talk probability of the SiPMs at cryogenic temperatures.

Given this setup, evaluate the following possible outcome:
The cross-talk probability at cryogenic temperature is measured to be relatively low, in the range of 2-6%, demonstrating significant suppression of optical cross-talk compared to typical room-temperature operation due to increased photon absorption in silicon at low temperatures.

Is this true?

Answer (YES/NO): NO